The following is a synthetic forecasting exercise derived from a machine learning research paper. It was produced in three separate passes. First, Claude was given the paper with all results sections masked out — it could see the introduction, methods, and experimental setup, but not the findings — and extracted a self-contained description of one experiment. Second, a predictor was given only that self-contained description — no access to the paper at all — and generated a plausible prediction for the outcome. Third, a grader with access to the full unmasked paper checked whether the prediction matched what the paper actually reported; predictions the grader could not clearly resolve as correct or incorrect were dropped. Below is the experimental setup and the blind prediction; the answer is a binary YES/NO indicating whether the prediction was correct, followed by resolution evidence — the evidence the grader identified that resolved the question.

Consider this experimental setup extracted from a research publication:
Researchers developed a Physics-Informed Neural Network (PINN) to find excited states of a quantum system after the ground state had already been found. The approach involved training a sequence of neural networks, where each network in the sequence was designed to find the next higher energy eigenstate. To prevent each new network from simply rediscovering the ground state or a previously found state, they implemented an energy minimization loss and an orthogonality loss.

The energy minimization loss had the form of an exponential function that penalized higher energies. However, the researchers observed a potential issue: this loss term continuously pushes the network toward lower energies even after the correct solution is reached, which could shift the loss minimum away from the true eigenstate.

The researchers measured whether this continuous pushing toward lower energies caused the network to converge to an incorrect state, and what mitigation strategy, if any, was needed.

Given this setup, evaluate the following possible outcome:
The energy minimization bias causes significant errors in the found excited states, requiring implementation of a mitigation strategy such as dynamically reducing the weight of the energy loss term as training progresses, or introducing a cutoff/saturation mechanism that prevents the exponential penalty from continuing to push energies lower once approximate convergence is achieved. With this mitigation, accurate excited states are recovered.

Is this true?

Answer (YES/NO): YES